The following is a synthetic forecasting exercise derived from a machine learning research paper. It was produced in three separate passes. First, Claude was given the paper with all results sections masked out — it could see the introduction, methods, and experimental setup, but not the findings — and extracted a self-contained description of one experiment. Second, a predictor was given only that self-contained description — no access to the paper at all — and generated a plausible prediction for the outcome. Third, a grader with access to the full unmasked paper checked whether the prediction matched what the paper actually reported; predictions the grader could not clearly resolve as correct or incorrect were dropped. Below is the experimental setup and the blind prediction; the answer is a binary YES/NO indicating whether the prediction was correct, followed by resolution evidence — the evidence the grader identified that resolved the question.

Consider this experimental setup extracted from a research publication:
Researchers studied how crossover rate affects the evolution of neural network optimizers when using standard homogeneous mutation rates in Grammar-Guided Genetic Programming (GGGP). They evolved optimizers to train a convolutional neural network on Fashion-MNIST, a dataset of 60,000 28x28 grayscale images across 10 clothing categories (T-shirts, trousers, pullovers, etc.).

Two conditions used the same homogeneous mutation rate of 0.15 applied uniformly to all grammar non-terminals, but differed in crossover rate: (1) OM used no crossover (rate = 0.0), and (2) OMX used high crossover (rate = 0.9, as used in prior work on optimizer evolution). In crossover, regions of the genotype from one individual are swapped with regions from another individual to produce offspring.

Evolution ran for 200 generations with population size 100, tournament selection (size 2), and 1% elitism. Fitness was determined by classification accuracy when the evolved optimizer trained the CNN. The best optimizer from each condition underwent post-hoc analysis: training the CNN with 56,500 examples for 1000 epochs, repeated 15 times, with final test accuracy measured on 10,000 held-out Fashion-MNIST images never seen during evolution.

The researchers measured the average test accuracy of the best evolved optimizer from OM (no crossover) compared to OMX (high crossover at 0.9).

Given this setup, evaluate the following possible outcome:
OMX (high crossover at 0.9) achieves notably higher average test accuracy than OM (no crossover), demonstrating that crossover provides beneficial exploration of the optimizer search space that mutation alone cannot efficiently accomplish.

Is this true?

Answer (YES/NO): NO